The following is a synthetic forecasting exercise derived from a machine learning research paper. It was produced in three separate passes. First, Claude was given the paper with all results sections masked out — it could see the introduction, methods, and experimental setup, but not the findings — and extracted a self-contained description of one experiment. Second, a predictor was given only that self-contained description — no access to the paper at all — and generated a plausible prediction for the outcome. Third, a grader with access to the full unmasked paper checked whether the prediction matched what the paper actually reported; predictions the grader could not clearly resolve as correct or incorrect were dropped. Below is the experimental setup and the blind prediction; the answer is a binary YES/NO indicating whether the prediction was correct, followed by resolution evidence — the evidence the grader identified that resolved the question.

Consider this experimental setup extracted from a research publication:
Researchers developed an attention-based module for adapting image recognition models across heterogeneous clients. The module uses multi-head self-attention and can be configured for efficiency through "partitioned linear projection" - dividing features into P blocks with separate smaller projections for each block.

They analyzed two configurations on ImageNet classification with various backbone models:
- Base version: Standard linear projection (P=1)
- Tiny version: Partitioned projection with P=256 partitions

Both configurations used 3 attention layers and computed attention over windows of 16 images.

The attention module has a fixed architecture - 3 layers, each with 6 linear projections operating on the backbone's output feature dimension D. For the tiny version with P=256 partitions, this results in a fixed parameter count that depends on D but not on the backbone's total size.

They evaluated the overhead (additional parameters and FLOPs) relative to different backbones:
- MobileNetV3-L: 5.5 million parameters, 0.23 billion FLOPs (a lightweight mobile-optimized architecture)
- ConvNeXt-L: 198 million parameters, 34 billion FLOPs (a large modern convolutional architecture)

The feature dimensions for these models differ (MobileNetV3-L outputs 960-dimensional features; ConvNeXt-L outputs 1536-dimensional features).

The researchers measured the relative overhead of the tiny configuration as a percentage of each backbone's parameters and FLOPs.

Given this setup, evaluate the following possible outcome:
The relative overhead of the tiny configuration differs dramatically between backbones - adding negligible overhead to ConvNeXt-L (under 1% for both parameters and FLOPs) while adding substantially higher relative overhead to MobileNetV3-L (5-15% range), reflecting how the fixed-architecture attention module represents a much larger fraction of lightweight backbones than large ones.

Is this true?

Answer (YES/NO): NO